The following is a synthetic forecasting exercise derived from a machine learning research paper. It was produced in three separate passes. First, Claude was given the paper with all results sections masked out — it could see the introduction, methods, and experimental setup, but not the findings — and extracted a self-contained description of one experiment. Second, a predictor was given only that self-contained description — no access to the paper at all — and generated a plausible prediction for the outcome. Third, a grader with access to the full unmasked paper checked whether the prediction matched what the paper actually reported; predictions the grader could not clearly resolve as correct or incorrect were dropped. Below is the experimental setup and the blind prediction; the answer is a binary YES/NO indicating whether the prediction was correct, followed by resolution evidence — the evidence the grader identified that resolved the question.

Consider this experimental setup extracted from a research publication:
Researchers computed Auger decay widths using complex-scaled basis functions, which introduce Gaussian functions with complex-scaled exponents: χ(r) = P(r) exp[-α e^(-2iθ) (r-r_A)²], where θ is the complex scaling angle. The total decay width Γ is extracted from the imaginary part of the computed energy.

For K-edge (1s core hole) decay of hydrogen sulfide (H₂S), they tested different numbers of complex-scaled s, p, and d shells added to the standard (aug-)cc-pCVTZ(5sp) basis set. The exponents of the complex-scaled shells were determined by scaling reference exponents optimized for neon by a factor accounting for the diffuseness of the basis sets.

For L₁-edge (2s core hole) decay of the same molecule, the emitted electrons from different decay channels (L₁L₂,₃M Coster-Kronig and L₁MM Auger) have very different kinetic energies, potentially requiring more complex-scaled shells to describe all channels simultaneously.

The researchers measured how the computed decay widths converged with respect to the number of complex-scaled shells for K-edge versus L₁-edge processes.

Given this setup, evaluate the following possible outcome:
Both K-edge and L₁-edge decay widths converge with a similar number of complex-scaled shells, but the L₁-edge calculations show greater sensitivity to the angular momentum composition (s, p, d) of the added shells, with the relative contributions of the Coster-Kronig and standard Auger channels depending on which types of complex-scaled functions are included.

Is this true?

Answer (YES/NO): NO